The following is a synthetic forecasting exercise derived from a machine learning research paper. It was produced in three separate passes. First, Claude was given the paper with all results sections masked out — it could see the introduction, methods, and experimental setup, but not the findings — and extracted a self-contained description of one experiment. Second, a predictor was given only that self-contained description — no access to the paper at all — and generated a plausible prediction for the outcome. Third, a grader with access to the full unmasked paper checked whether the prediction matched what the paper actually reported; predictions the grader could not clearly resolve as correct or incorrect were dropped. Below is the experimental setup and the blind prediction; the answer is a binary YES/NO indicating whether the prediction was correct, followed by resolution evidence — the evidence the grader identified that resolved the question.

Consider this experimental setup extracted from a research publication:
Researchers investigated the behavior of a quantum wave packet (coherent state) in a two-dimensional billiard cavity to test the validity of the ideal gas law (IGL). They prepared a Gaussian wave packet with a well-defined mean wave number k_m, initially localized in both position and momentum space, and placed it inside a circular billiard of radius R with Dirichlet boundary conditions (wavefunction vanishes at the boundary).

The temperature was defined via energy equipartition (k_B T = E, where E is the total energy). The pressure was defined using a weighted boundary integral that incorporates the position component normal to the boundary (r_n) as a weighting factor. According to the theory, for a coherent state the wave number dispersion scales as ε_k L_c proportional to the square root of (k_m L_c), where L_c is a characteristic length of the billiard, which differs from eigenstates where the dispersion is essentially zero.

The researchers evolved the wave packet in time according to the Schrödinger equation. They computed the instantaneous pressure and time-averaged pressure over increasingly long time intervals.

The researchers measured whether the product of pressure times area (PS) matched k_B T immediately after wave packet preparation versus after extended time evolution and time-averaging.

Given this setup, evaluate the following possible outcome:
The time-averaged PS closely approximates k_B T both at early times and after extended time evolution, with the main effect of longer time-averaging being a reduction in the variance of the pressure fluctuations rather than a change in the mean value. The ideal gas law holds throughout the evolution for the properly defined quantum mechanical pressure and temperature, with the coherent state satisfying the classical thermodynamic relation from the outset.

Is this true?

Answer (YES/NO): NO